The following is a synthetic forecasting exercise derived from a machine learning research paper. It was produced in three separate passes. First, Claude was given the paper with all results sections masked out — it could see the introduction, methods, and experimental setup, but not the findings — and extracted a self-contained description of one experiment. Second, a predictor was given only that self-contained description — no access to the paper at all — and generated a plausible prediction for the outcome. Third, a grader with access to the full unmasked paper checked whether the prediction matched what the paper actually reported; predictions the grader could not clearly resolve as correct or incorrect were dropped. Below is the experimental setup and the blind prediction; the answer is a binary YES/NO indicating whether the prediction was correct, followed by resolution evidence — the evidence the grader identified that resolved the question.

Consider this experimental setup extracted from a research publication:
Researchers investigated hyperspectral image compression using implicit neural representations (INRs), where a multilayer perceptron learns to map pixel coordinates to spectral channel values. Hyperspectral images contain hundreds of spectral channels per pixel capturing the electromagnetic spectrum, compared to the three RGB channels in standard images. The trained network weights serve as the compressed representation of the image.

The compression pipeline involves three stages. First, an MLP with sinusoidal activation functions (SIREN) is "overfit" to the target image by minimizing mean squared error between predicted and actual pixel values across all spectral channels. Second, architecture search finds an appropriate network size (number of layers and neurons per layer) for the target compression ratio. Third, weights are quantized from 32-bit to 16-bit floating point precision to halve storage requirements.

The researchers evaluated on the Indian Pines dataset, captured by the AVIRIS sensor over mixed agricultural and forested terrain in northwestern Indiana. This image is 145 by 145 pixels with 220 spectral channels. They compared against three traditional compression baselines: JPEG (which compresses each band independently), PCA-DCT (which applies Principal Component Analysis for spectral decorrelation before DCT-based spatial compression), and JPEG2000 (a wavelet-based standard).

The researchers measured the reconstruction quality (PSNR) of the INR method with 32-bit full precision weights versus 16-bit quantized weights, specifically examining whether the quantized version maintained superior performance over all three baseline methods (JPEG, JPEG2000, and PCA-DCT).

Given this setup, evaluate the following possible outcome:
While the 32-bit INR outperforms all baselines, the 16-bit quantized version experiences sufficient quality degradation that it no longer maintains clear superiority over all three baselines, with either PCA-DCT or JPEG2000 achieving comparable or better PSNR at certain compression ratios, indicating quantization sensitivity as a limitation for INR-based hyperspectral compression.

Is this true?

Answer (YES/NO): YES